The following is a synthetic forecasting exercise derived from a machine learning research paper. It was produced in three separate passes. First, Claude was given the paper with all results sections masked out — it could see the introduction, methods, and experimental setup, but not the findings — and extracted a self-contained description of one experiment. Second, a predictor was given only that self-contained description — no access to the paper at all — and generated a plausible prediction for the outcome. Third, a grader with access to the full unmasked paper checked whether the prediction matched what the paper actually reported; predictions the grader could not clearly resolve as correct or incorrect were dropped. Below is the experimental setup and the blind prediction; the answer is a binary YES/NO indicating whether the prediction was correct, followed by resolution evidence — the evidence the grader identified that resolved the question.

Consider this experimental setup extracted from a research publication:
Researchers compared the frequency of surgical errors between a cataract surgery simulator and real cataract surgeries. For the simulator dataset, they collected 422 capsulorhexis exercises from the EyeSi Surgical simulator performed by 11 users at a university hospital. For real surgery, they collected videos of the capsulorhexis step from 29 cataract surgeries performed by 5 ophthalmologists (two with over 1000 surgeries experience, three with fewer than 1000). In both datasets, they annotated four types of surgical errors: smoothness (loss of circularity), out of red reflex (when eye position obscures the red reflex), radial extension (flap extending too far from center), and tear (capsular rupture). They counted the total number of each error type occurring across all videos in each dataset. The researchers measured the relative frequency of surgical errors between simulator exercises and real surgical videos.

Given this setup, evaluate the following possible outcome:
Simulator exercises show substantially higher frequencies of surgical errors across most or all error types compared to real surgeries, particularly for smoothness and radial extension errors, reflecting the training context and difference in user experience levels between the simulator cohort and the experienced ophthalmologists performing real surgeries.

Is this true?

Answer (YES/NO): YES